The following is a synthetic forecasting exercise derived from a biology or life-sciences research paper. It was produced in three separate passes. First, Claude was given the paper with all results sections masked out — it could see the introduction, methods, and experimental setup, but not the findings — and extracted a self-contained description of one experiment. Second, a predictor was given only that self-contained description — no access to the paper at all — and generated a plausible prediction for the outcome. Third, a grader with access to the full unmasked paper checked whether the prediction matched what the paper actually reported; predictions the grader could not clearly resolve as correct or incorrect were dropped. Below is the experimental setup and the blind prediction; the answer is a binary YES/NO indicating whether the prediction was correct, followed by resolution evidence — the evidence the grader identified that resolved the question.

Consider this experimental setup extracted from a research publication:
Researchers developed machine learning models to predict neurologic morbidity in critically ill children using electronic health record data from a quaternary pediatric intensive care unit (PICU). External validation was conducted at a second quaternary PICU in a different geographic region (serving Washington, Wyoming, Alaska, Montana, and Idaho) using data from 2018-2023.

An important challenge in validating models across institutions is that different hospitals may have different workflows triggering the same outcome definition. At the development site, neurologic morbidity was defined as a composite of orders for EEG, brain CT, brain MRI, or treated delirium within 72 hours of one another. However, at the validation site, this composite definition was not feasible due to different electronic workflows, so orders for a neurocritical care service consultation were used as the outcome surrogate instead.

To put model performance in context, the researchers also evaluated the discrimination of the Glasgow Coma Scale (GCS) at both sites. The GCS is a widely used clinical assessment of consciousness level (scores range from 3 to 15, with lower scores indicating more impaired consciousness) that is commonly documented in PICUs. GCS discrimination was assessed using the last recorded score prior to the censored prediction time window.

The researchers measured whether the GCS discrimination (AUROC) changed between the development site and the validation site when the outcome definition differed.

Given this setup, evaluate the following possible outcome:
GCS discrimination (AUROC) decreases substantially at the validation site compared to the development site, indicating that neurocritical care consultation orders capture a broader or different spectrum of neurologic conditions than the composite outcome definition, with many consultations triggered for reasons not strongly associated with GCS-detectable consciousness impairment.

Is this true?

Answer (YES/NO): NO